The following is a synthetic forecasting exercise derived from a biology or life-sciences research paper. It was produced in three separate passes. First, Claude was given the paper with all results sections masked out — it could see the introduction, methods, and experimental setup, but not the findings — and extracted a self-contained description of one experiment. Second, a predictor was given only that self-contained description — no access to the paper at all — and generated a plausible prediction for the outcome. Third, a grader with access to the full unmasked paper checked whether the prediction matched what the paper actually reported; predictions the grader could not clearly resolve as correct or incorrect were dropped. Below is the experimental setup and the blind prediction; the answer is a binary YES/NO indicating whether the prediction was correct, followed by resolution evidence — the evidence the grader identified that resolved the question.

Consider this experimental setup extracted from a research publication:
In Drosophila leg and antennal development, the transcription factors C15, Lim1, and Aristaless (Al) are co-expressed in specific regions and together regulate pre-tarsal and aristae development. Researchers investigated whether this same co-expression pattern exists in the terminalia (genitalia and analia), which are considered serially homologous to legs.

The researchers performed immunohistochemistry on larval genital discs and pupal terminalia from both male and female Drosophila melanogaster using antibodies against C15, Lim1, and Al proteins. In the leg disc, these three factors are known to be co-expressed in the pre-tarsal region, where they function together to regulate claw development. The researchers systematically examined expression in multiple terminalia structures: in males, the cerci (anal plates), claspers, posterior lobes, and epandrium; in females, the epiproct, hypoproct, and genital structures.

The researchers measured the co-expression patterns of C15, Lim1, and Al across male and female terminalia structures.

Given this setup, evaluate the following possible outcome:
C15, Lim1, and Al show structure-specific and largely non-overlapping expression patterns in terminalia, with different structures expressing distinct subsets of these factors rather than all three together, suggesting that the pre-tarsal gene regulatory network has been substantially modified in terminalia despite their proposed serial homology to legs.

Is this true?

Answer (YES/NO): YES